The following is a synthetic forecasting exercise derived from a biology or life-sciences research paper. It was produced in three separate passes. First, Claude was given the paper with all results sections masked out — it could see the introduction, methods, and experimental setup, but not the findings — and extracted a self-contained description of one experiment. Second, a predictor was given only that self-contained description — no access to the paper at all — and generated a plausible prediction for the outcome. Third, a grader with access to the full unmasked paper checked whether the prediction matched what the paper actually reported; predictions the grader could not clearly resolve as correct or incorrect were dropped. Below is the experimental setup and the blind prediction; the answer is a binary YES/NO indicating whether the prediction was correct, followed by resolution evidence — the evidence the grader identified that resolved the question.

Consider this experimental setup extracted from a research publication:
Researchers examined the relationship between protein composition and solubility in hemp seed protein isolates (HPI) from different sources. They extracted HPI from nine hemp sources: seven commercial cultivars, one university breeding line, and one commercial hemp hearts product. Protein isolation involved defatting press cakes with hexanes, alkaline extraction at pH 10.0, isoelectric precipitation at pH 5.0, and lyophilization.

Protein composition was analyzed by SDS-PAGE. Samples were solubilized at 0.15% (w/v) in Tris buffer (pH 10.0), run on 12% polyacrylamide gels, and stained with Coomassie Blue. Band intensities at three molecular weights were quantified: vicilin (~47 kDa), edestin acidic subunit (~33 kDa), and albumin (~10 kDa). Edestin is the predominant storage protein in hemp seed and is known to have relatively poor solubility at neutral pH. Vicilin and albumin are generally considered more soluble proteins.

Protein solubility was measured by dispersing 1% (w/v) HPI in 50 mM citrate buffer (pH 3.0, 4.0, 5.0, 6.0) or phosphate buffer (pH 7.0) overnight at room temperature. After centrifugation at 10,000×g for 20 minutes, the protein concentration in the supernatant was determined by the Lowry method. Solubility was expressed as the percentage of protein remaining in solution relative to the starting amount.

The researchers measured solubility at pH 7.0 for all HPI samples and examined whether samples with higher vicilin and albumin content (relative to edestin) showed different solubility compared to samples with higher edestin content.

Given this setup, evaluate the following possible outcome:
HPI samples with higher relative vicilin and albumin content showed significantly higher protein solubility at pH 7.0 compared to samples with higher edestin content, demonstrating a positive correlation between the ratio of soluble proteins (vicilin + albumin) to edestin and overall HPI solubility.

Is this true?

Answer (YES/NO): YES